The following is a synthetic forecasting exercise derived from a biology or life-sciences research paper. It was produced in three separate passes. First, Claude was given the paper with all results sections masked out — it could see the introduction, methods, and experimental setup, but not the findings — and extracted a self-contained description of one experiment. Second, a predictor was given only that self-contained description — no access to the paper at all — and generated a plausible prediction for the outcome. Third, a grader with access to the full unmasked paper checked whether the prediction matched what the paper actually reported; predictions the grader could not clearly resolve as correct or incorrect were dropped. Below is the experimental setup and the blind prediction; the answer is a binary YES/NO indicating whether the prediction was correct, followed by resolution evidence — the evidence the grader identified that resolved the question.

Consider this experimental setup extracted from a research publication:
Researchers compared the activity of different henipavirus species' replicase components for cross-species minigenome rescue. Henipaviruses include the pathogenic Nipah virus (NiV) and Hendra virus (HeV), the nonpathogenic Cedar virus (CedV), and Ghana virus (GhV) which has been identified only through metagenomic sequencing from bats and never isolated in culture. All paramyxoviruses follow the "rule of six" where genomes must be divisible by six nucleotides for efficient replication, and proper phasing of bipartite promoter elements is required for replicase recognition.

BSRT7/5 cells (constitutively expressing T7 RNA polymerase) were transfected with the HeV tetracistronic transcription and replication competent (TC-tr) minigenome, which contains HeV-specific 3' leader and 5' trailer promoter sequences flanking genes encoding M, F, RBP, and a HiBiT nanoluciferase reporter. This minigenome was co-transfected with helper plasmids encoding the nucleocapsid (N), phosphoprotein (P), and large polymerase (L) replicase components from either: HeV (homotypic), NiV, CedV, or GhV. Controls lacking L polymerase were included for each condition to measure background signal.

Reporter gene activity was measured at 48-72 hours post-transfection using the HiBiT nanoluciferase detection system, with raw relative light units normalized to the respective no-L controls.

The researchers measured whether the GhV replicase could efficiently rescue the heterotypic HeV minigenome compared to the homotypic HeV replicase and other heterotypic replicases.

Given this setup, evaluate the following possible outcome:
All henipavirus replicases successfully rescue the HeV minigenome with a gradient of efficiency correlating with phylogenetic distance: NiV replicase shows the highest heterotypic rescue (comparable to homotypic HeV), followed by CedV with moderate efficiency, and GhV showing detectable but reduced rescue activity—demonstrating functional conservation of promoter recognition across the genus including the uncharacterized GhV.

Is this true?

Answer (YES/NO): NO